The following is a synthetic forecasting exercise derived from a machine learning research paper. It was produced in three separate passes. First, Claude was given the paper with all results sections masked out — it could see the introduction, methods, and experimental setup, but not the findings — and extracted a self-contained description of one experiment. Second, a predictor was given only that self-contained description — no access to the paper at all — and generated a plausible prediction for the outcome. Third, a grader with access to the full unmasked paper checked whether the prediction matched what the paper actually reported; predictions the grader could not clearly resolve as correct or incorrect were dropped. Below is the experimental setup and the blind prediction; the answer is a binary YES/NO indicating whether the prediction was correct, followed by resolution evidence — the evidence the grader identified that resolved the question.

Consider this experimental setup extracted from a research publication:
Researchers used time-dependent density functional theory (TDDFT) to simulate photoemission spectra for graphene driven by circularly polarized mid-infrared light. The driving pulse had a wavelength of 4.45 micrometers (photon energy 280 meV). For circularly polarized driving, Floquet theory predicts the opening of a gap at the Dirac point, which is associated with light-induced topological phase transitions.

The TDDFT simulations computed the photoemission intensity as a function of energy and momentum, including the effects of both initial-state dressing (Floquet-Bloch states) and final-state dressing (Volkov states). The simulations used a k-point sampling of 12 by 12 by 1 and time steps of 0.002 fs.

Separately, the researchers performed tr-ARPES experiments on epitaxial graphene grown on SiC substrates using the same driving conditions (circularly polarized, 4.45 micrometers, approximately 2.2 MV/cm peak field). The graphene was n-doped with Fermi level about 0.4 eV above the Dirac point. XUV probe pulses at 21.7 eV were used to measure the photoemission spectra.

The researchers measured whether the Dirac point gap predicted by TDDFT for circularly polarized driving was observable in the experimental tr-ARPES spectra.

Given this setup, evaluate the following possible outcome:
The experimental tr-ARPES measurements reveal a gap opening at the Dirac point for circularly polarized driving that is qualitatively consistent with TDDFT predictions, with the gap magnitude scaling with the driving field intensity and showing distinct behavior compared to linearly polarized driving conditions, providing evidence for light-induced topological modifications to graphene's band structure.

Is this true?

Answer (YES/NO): NO